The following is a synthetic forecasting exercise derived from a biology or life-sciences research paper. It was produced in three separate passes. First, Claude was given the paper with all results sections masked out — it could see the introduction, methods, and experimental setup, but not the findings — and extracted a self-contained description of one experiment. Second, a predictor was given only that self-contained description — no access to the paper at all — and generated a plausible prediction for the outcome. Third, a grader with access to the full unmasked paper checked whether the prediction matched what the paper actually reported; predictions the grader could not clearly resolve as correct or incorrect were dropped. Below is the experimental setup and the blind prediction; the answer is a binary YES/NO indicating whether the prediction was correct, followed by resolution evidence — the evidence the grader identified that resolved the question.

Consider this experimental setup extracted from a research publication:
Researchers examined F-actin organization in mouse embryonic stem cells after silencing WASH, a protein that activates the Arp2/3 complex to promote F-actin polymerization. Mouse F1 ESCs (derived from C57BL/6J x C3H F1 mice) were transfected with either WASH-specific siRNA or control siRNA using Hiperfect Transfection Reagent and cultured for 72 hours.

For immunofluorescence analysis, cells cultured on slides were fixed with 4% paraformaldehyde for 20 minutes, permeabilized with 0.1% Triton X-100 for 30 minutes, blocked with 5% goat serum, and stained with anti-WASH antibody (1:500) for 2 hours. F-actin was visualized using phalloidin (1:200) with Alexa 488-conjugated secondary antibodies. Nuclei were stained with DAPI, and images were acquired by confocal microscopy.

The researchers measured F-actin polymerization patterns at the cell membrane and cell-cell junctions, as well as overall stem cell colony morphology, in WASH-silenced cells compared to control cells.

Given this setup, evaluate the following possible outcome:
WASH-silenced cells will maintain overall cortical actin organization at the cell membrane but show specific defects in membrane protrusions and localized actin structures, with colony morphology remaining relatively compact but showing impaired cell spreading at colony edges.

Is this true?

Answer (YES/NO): NO